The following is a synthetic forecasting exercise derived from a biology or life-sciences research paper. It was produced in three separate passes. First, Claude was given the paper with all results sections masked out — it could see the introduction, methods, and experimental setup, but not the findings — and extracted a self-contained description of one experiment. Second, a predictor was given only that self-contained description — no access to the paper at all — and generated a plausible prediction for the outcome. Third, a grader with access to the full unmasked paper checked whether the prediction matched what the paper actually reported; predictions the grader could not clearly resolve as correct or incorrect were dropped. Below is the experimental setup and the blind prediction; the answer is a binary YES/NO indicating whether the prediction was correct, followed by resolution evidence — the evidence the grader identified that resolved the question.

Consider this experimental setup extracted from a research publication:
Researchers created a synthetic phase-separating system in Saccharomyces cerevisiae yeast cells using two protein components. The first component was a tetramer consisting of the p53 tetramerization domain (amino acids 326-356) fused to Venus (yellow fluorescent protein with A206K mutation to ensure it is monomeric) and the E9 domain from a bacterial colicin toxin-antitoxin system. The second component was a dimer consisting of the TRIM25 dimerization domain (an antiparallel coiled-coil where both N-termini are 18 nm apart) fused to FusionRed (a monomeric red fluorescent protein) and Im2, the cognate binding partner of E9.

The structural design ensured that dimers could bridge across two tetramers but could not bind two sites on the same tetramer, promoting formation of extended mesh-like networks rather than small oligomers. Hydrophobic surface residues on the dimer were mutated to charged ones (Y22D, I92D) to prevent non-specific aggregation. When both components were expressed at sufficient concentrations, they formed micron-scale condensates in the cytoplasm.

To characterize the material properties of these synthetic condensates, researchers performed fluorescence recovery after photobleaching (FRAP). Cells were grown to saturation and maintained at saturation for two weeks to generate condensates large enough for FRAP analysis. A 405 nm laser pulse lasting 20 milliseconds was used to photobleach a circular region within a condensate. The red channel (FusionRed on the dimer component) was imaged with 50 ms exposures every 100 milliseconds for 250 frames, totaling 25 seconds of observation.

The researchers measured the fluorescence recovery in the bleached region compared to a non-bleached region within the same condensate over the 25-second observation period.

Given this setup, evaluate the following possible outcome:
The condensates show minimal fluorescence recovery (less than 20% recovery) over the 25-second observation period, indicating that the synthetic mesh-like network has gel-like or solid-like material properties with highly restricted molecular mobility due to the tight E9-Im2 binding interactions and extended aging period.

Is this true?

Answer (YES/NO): YES